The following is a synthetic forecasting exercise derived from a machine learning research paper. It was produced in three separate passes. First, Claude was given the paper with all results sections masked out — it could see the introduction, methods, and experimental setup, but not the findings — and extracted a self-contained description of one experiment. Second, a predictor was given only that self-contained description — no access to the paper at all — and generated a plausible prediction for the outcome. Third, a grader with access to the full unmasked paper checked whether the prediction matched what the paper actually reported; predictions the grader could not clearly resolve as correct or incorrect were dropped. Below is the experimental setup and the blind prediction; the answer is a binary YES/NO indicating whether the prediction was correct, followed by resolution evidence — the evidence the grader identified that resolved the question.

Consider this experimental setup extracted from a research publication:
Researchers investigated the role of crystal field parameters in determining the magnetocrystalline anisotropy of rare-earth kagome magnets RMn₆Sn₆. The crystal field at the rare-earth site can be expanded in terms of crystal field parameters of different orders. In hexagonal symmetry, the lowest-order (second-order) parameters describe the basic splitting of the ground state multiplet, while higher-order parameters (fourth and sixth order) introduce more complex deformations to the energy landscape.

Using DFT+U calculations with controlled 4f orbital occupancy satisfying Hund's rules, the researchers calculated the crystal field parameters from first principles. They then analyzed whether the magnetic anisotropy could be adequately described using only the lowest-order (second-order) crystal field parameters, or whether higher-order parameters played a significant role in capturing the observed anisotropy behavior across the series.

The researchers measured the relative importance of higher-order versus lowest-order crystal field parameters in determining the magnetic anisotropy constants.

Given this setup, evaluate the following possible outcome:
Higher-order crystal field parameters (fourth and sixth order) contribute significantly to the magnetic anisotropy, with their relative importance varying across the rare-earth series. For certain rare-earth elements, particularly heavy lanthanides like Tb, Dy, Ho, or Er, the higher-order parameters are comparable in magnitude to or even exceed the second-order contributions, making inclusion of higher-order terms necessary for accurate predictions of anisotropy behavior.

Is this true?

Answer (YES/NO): YES